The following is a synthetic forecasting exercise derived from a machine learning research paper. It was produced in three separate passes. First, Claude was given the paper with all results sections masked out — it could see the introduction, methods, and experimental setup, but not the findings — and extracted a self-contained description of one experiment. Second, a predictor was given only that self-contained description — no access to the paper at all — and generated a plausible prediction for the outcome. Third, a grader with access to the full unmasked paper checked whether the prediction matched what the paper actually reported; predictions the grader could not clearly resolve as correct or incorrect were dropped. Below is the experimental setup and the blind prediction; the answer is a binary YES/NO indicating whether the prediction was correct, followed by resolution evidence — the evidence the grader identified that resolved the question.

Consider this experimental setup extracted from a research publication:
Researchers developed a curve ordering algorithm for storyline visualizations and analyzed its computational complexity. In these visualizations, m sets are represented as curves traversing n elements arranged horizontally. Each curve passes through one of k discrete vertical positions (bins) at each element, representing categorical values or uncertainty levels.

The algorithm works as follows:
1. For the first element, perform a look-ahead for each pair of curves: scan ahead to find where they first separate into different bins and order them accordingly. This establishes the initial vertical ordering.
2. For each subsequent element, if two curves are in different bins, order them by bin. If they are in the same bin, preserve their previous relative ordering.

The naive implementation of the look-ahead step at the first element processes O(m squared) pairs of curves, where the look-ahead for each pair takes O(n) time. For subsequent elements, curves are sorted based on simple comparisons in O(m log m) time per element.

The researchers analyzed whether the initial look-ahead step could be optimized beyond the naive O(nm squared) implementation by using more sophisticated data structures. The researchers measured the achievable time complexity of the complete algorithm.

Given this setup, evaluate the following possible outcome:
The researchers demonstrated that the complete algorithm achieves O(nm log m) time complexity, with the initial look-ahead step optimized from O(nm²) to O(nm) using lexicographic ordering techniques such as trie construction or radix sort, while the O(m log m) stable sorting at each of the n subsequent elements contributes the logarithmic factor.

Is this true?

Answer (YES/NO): NO